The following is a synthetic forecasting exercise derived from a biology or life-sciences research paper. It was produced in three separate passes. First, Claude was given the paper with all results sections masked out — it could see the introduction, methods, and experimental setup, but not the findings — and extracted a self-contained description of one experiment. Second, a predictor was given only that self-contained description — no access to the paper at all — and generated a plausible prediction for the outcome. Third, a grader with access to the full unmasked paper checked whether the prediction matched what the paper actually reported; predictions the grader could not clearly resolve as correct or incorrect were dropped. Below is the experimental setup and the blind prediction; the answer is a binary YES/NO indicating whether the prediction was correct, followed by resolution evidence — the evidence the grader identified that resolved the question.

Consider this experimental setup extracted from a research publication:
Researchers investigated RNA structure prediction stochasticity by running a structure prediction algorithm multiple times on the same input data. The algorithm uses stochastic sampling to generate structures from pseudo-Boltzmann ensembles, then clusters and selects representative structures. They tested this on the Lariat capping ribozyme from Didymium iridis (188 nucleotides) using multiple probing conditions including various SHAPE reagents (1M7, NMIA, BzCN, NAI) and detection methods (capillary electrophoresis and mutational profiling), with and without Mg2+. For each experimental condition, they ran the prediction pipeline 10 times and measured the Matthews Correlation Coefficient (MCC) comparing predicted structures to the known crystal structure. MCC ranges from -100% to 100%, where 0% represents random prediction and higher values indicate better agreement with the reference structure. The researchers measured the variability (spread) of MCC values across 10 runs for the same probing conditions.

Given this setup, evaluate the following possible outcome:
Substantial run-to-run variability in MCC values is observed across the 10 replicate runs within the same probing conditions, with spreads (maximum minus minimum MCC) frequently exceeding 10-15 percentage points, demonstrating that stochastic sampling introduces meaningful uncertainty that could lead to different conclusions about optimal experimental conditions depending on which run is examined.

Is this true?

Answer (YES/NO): NO